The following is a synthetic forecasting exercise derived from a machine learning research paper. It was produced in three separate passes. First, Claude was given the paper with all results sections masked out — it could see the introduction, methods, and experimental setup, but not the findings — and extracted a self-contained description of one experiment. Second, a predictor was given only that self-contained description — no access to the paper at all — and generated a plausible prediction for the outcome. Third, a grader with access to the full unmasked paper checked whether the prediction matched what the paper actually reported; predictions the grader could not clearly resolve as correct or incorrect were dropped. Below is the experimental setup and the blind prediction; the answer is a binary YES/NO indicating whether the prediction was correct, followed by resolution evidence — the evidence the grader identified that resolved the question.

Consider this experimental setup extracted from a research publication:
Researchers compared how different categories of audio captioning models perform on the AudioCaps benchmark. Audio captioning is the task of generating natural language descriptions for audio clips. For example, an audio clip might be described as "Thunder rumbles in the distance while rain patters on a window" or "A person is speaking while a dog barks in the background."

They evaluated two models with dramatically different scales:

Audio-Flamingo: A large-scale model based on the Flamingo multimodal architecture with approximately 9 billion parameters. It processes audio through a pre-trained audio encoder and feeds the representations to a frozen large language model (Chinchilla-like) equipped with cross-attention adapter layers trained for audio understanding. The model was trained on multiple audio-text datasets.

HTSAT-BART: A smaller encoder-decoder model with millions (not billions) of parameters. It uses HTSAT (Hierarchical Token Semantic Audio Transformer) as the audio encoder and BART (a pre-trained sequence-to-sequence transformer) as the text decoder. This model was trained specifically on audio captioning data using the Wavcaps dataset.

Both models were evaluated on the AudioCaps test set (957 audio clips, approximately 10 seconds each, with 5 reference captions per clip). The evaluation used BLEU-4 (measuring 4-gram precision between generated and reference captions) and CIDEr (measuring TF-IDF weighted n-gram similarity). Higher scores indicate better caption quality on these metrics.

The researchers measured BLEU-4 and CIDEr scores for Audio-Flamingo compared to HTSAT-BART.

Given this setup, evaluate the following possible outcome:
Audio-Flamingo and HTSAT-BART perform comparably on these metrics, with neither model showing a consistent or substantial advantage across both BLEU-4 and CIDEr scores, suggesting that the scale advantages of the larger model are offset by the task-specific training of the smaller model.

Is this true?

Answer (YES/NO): NO